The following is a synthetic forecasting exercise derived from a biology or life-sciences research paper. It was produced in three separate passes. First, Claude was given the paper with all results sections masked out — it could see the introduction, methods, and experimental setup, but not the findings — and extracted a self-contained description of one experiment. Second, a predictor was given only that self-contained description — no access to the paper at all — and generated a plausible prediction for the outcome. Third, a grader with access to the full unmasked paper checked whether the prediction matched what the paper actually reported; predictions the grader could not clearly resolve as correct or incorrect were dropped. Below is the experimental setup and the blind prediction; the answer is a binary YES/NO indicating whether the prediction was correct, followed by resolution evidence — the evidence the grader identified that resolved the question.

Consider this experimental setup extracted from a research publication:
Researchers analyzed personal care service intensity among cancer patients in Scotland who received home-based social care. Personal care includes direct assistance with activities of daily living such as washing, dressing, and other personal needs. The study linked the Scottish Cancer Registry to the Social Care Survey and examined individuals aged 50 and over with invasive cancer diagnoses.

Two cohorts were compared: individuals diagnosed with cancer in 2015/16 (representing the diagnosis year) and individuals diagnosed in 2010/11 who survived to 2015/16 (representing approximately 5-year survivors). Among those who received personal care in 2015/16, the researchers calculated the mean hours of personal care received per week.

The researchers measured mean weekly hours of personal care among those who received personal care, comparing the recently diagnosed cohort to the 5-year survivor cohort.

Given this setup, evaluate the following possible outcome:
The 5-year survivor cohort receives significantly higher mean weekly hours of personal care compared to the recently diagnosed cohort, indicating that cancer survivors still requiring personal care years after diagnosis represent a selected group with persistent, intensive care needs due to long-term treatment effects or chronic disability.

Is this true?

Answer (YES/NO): NO